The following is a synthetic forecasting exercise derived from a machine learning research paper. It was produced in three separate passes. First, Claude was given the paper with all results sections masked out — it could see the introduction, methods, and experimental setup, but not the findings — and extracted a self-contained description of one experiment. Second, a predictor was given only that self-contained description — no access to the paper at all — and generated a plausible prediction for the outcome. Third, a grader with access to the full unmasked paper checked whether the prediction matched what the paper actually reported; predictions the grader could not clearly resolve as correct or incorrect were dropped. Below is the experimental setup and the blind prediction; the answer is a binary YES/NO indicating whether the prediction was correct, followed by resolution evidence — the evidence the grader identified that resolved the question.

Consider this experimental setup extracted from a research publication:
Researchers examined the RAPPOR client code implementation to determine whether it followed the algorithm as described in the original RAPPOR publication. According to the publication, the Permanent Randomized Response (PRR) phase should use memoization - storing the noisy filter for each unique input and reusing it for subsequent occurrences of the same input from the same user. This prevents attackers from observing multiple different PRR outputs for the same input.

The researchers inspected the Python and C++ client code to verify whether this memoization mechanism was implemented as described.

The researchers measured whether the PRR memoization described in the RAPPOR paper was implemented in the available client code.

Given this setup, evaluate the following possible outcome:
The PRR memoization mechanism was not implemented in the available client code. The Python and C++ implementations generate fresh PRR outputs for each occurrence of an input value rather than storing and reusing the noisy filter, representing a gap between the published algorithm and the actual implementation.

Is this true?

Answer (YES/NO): NO